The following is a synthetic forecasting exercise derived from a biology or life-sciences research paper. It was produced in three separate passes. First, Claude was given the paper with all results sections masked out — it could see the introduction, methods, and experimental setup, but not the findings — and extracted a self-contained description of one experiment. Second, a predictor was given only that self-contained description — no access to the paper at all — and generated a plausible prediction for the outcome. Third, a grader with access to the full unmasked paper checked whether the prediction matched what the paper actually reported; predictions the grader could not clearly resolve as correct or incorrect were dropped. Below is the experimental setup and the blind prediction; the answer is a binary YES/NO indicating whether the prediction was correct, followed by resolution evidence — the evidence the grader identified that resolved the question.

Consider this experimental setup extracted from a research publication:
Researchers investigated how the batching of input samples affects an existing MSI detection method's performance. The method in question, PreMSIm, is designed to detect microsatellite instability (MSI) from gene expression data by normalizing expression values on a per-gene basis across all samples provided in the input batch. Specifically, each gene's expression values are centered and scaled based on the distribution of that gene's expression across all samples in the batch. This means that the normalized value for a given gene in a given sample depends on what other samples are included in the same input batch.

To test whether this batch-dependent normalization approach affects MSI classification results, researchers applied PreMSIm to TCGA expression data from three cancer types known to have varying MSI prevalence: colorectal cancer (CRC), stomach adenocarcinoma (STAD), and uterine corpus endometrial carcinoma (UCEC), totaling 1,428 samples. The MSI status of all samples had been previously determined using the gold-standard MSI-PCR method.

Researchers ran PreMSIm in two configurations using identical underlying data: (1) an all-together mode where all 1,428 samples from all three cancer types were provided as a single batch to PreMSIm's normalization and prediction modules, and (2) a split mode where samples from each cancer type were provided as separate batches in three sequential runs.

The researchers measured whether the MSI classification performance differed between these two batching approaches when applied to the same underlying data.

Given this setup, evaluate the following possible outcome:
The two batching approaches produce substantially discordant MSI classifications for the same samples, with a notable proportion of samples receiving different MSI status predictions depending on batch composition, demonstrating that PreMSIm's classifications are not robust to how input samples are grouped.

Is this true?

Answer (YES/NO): YES